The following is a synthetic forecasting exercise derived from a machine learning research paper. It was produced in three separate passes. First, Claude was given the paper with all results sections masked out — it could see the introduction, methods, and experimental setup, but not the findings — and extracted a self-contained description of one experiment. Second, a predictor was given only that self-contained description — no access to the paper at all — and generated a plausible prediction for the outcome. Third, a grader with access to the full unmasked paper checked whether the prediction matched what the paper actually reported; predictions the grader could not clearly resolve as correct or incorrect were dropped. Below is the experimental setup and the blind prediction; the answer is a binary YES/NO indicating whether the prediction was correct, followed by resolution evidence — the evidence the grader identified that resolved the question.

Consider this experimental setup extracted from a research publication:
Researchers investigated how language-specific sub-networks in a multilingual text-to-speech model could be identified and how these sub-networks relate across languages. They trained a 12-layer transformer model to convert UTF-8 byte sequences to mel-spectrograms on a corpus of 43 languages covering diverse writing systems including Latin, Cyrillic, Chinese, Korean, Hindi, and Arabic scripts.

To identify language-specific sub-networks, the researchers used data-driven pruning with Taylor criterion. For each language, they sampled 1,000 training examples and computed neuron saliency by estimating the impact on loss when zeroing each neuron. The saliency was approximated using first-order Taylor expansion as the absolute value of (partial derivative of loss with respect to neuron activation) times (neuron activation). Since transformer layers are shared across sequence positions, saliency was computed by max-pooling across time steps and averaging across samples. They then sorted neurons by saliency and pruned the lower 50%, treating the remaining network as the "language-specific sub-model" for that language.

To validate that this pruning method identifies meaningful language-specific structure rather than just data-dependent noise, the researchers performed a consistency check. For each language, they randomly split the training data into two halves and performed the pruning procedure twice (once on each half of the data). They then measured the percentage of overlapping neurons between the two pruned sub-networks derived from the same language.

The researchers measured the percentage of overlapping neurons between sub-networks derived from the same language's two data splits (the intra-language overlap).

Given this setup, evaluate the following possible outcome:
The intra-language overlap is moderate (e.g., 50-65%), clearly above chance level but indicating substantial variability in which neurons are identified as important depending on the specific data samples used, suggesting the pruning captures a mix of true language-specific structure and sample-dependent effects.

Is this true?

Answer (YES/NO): NO